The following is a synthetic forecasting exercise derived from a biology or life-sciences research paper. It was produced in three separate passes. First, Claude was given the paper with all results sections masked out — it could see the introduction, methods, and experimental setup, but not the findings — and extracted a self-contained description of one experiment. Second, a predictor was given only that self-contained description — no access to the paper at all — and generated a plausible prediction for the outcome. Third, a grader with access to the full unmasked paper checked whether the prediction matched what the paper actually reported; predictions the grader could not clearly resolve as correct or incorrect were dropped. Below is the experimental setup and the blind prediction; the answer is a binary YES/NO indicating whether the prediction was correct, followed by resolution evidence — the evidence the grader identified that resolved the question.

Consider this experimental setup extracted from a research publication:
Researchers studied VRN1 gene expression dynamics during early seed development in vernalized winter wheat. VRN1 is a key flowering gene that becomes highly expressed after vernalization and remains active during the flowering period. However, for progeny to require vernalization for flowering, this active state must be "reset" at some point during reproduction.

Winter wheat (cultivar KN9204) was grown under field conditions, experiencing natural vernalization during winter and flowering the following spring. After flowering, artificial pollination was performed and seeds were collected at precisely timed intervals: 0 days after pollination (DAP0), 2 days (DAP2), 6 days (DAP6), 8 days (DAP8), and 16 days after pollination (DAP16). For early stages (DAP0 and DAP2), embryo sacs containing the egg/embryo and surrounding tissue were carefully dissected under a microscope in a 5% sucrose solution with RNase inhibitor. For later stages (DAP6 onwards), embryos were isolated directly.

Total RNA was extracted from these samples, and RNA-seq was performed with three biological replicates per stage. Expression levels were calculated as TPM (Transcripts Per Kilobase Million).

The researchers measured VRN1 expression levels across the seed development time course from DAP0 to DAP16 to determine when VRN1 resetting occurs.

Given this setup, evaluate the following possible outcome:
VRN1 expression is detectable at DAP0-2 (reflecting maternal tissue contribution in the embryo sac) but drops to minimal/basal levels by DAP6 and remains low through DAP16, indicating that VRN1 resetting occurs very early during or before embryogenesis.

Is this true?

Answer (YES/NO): YES